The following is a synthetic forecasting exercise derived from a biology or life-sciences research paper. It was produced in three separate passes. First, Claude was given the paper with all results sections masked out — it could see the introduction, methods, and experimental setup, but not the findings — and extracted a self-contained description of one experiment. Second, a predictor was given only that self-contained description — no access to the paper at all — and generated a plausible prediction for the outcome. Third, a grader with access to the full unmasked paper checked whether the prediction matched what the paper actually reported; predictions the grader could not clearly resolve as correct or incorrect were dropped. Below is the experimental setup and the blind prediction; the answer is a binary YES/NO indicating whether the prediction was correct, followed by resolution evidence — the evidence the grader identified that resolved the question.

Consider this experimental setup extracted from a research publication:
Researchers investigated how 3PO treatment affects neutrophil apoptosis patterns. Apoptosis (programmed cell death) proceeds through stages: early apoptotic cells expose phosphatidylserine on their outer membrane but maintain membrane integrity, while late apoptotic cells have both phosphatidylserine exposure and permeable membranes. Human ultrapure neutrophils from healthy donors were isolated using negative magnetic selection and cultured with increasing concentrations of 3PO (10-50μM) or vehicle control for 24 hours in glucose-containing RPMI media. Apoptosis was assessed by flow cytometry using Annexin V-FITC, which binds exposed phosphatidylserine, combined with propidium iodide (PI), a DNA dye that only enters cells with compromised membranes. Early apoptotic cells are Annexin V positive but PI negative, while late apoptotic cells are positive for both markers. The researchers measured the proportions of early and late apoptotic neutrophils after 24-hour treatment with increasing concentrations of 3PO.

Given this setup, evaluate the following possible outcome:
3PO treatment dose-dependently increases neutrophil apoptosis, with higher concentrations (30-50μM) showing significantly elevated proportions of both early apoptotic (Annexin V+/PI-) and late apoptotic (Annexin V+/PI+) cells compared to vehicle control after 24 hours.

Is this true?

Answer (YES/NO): NO